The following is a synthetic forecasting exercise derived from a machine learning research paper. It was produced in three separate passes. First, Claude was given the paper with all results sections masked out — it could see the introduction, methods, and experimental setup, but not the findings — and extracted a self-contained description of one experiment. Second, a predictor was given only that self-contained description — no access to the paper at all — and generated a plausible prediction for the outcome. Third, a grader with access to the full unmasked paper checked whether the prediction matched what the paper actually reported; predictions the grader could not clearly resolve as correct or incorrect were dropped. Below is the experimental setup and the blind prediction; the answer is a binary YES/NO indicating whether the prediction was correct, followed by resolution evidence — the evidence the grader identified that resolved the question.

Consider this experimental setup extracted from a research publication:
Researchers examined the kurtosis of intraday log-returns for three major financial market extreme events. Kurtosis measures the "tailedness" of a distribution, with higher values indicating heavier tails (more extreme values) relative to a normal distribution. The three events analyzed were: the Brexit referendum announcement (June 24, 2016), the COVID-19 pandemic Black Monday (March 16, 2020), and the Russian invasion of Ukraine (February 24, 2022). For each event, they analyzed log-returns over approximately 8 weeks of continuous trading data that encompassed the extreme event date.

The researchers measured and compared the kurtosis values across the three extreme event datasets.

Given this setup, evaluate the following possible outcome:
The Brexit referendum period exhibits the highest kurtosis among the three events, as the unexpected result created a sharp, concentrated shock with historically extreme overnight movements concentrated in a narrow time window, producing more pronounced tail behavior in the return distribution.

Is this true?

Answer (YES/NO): YES